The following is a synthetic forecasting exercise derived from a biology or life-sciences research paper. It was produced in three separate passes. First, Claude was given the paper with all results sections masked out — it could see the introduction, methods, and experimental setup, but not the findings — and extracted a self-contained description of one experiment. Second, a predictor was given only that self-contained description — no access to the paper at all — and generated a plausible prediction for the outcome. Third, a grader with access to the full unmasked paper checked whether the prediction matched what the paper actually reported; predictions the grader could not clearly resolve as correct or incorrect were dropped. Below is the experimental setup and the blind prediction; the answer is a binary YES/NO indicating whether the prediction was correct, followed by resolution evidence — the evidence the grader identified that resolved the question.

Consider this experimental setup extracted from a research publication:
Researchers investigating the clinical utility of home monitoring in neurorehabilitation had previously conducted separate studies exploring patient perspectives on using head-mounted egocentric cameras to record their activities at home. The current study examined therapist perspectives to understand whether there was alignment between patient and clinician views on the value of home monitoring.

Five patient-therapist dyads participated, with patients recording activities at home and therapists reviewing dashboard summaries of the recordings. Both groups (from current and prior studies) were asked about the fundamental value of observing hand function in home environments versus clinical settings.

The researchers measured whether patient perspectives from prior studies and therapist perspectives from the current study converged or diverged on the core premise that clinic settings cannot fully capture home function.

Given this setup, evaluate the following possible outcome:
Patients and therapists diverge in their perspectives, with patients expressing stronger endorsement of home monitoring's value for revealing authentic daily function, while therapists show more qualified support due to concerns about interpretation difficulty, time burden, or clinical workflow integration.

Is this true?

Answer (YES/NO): NO